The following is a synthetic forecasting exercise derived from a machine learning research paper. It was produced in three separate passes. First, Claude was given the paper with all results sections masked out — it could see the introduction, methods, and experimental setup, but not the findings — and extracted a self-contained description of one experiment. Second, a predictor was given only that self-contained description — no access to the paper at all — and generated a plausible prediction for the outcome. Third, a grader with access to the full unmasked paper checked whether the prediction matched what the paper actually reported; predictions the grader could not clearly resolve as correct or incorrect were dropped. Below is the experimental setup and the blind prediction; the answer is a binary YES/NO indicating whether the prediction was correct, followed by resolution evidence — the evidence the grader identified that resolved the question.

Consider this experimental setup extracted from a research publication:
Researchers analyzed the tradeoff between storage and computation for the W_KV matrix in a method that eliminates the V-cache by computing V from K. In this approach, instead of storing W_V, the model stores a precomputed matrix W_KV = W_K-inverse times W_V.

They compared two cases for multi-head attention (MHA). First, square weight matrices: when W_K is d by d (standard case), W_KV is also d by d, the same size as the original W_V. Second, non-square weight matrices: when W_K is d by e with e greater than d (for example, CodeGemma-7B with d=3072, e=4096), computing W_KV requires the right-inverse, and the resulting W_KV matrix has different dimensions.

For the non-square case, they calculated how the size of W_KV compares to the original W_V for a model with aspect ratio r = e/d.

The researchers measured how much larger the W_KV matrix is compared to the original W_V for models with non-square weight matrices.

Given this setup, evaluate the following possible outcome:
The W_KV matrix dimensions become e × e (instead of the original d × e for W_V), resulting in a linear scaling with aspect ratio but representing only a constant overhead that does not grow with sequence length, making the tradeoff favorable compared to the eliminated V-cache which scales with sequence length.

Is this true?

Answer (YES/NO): NO